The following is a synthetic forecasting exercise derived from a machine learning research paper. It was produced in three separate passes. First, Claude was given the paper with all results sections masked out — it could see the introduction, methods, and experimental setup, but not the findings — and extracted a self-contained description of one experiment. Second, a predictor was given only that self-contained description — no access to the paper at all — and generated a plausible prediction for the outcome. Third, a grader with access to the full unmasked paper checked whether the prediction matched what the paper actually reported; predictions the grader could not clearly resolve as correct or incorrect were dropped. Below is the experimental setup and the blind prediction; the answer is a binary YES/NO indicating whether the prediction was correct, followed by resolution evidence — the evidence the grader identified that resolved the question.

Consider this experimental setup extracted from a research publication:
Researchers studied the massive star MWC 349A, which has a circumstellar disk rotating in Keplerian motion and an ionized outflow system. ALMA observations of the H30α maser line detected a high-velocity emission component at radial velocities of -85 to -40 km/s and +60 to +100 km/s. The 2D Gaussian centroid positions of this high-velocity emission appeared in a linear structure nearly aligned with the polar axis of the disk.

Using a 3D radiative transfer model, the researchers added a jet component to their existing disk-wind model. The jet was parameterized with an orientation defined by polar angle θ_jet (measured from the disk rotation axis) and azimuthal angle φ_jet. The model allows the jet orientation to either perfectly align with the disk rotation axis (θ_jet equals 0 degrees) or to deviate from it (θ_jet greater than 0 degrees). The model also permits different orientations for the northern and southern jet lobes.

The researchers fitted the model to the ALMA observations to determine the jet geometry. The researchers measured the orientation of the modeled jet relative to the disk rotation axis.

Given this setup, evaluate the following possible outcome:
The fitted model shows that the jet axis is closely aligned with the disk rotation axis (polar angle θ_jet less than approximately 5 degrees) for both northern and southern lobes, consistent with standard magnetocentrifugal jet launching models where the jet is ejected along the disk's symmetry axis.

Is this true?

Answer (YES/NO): NO